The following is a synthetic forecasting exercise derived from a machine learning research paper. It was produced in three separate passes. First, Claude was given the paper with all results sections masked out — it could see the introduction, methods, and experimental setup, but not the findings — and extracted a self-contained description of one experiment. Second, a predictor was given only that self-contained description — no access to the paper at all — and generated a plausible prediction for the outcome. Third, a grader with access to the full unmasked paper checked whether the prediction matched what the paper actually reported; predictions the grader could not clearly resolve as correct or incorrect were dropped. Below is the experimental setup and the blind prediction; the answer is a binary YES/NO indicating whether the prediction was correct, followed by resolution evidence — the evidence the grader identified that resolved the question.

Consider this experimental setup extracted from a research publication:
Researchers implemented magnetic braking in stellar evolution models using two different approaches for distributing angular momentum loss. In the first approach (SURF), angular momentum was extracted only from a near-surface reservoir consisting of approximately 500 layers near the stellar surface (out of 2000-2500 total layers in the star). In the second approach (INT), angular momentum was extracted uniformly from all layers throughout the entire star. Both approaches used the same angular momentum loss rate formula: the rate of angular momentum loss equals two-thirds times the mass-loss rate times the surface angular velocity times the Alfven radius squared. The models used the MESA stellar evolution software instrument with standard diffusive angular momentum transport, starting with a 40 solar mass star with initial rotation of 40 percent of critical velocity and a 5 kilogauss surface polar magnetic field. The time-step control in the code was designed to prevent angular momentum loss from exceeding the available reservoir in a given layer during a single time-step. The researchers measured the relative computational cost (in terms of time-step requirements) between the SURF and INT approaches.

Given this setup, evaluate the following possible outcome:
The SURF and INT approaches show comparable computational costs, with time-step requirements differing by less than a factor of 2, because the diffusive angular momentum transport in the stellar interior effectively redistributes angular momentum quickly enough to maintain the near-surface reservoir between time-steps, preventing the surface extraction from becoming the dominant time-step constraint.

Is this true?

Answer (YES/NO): NO